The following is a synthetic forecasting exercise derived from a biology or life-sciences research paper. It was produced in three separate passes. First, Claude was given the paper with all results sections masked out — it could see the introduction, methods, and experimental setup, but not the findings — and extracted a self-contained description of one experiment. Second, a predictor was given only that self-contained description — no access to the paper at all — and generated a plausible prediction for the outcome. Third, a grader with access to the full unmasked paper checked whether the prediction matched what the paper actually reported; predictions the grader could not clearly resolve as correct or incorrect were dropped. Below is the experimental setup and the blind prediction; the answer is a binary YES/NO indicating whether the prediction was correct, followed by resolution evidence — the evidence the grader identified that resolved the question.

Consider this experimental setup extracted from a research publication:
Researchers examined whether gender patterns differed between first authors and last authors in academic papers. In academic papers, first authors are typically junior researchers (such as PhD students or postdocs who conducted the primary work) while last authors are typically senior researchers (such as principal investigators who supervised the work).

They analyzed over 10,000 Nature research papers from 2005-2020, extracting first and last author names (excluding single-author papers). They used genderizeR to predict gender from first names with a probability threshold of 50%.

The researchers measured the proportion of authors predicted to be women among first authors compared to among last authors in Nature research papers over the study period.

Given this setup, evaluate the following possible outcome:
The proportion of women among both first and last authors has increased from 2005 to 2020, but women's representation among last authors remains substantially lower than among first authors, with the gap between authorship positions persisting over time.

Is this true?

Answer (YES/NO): NO